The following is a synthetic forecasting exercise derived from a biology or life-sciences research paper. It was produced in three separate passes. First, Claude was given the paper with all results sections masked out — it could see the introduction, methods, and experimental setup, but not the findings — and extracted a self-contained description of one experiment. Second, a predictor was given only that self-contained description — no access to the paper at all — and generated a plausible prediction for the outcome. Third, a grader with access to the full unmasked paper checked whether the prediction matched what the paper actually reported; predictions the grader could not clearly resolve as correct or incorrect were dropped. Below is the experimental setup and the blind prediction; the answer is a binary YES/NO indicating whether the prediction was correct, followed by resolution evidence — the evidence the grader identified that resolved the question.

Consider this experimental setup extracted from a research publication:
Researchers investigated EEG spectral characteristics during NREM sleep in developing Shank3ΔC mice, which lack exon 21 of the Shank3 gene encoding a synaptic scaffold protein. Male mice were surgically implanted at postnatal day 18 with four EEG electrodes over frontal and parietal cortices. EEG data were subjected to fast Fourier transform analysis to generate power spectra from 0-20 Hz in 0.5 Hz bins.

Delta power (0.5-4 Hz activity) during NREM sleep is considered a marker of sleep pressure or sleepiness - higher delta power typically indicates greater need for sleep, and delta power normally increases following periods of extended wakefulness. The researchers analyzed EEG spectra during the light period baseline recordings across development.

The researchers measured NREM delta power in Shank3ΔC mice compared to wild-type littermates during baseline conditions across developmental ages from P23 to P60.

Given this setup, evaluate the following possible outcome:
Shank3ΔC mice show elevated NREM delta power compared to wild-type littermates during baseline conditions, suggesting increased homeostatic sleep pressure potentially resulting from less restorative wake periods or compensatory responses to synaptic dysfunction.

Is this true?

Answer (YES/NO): NO